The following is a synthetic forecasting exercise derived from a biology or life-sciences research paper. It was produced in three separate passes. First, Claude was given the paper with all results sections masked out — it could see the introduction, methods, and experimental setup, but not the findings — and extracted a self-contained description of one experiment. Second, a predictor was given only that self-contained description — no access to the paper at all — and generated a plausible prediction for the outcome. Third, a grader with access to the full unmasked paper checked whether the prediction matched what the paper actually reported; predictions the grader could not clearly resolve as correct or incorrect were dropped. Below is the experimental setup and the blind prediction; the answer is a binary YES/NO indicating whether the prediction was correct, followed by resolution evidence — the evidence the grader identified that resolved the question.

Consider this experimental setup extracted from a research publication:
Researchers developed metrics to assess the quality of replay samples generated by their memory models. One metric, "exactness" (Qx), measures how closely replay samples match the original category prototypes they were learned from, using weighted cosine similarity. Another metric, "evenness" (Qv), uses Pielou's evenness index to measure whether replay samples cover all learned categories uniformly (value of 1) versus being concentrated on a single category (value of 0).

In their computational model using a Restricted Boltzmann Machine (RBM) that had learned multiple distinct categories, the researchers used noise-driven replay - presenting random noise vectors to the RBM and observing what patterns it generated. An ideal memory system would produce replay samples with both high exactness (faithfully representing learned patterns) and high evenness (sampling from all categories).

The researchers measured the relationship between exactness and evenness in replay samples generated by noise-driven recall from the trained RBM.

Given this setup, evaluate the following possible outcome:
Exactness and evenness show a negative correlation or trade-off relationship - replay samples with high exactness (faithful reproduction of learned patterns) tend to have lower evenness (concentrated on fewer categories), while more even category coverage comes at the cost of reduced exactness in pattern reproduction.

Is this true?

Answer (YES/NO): YES